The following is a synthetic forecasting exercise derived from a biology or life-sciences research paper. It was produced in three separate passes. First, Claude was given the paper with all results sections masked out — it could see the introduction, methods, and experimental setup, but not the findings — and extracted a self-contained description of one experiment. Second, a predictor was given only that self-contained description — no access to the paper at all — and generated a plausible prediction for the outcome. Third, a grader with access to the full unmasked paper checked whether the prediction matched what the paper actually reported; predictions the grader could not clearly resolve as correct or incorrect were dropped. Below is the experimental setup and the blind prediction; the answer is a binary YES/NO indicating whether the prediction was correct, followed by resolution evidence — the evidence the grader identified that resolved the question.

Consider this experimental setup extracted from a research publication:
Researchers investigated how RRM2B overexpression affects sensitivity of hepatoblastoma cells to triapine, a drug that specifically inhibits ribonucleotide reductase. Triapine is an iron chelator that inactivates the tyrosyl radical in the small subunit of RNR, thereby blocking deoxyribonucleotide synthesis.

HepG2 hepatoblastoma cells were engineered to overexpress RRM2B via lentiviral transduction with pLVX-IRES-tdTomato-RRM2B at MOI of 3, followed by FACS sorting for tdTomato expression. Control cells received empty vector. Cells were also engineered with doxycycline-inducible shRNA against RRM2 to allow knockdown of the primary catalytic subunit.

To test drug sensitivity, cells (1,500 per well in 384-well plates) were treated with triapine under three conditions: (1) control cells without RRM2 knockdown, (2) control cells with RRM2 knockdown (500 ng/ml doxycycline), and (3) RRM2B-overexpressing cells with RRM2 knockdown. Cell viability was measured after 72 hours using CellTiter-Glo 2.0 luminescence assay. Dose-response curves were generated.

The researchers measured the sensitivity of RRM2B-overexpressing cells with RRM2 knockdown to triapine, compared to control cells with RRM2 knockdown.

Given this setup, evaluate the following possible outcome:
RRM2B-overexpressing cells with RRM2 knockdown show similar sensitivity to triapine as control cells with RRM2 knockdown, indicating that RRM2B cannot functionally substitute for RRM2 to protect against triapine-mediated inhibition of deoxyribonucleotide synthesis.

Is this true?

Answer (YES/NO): YES